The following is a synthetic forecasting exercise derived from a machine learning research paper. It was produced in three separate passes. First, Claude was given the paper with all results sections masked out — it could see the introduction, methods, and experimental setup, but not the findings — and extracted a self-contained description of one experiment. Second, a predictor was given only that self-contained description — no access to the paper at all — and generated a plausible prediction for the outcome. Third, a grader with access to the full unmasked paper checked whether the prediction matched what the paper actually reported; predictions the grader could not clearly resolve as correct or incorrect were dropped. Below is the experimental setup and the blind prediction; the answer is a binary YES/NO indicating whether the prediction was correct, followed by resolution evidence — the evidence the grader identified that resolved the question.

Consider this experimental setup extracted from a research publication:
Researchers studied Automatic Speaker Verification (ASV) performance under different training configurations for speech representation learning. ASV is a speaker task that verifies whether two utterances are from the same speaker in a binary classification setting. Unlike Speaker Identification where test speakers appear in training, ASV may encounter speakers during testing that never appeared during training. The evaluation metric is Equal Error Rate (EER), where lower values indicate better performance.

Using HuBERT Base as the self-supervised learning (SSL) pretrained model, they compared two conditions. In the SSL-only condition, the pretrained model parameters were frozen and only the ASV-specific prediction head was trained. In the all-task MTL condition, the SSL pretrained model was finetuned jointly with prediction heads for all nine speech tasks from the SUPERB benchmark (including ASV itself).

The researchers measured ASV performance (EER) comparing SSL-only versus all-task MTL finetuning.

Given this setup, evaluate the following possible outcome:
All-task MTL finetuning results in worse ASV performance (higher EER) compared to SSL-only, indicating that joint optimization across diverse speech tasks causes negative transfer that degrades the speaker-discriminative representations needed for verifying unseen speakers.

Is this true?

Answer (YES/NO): YES